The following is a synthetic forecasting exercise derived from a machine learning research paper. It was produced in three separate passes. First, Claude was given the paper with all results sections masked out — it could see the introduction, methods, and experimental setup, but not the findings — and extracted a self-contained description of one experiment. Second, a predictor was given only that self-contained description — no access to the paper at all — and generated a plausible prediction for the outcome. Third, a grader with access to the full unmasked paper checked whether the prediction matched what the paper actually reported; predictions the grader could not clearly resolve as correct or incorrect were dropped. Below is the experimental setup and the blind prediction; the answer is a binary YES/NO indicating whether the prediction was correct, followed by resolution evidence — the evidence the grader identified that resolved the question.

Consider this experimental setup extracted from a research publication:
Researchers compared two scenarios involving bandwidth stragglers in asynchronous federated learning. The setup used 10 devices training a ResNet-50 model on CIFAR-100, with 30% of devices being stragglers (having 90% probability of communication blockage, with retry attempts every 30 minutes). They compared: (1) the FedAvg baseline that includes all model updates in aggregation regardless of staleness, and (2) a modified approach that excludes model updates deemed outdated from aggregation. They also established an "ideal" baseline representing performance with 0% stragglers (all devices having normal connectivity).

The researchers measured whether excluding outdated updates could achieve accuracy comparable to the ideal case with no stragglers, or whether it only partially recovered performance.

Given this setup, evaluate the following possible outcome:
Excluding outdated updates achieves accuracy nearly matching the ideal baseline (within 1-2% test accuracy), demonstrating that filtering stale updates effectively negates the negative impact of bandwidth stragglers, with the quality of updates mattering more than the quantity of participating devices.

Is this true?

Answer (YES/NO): NO